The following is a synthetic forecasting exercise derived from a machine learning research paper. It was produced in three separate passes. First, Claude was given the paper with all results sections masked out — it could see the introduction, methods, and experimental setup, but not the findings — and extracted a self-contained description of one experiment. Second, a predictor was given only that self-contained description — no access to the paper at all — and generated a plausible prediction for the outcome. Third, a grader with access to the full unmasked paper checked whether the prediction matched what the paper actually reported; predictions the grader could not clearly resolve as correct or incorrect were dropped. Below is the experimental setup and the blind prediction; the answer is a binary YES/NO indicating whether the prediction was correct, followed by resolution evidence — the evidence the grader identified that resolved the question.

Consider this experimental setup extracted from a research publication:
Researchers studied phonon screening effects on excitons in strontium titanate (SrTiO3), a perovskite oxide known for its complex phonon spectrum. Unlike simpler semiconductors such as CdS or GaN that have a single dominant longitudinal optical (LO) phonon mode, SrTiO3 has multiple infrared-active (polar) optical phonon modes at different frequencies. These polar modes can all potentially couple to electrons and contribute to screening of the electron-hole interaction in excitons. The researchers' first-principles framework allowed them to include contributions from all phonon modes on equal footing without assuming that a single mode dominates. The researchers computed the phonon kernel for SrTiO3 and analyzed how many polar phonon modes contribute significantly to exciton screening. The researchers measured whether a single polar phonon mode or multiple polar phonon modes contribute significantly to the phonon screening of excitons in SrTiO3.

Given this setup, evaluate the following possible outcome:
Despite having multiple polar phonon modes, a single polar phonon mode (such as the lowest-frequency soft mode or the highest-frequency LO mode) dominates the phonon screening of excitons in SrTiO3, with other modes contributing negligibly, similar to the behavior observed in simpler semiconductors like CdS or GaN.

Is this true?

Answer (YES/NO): NO